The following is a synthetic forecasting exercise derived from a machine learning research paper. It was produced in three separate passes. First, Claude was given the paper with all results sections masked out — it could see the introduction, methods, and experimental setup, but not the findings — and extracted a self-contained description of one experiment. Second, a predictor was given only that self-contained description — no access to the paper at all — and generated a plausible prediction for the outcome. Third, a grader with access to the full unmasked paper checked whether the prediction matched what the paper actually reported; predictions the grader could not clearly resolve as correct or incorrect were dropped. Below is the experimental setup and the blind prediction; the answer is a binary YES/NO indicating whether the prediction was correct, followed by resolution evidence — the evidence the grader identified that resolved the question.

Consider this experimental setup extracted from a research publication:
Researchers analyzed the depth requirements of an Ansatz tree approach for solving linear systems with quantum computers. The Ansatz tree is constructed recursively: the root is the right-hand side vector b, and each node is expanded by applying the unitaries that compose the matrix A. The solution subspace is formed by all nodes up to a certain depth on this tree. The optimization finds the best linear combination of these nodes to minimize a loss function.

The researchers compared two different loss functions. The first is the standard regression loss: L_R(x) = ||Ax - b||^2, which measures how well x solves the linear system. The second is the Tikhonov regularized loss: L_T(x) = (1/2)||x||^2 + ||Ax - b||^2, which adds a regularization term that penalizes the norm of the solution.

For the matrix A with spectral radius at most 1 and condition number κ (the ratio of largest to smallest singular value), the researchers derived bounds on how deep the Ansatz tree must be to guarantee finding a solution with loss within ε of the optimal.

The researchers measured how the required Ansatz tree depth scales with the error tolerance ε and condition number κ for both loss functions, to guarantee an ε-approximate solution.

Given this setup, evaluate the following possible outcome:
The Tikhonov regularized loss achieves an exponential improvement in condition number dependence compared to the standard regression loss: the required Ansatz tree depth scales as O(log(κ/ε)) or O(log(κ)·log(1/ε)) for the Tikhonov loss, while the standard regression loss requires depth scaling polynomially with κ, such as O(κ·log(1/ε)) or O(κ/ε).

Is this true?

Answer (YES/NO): NO